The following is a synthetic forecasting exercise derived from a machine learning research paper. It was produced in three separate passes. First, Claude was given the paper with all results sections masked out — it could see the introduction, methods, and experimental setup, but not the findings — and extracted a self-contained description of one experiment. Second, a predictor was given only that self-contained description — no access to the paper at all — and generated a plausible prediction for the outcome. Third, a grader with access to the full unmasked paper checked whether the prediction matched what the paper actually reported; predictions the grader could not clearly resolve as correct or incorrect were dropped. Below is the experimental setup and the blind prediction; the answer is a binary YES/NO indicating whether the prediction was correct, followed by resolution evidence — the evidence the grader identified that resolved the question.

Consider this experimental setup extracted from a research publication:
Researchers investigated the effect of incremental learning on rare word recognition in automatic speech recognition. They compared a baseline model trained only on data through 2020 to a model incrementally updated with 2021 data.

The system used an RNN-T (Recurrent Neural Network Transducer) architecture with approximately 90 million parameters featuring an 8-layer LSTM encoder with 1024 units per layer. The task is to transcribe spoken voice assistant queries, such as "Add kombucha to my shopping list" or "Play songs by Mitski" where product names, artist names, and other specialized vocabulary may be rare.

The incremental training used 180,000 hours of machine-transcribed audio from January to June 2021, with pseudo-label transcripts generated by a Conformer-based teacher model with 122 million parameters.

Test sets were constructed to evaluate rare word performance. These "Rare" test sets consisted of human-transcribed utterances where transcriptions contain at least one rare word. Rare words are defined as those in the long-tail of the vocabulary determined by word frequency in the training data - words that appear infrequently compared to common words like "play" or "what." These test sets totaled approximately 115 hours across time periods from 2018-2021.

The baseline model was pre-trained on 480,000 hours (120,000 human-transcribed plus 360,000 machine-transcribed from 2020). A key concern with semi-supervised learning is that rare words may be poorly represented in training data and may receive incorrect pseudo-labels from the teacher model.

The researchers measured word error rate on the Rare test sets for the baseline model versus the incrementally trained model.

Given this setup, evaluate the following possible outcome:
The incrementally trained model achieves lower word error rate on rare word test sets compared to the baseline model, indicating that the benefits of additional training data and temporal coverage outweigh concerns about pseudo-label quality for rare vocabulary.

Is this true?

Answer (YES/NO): NO